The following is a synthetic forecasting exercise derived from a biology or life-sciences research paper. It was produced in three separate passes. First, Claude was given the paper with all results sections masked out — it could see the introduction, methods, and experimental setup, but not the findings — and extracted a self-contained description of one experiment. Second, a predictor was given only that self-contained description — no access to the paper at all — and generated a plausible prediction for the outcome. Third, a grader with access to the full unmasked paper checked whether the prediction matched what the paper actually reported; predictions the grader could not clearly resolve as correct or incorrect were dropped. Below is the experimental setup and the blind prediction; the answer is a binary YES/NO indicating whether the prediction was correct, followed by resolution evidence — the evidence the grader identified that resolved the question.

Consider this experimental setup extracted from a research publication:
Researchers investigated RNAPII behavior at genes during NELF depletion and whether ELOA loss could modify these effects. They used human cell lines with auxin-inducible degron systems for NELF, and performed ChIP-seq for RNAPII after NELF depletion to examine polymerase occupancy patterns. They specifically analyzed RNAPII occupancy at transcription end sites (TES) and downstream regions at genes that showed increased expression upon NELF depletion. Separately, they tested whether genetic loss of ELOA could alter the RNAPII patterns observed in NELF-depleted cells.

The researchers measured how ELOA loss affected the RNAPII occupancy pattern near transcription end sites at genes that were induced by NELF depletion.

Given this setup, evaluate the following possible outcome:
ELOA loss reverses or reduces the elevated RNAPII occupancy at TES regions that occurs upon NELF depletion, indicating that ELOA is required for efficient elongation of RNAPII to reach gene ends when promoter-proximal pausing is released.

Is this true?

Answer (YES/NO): NO